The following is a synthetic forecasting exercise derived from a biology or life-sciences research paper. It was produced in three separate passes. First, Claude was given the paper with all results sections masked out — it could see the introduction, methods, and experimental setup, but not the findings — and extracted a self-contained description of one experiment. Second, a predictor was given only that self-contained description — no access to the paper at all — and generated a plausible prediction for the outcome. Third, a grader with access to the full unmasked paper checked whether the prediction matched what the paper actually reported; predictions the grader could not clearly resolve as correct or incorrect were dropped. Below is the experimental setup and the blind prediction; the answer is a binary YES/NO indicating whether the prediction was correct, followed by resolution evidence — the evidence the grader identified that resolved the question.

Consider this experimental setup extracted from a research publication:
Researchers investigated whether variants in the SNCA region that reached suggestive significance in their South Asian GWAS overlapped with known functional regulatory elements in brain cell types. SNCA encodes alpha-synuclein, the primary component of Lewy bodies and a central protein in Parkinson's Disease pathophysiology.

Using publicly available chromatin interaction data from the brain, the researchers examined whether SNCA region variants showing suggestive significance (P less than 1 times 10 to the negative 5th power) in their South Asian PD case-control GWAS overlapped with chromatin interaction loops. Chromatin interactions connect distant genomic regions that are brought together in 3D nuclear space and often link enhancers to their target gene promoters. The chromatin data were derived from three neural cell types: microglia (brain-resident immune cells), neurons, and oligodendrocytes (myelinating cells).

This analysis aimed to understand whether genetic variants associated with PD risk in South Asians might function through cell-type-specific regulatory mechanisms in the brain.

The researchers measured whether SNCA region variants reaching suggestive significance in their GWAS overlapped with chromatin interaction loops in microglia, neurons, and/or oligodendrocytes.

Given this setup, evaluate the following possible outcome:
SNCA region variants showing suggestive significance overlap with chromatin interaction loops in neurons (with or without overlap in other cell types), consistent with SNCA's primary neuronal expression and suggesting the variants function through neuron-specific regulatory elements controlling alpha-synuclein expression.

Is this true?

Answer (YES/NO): YES